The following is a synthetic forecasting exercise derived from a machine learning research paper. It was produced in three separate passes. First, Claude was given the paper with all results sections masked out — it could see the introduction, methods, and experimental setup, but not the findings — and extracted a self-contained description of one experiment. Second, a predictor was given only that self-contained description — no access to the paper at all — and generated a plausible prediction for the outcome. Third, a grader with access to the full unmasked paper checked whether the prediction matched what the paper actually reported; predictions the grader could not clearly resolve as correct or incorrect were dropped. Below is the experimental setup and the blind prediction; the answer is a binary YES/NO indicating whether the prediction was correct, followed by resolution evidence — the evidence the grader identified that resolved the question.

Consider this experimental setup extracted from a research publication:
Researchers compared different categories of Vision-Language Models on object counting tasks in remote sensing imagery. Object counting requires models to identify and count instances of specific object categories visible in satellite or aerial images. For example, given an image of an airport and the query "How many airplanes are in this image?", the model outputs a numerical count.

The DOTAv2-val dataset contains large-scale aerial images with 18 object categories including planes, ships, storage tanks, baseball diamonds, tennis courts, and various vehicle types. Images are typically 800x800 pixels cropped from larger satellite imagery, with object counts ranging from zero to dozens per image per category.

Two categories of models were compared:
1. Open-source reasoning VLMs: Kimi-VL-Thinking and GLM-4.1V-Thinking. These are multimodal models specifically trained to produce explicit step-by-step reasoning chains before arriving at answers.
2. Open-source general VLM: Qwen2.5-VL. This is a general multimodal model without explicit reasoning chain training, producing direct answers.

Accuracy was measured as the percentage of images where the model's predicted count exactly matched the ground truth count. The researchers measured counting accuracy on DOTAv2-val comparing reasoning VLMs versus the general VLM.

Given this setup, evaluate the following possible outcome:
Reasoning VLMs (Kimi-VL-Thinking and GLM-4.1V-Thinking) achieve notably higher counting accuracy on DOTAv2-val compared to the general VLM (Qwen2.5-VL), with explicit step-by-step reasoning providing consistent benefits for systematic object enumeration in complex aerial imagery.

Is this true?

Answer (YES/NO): NO